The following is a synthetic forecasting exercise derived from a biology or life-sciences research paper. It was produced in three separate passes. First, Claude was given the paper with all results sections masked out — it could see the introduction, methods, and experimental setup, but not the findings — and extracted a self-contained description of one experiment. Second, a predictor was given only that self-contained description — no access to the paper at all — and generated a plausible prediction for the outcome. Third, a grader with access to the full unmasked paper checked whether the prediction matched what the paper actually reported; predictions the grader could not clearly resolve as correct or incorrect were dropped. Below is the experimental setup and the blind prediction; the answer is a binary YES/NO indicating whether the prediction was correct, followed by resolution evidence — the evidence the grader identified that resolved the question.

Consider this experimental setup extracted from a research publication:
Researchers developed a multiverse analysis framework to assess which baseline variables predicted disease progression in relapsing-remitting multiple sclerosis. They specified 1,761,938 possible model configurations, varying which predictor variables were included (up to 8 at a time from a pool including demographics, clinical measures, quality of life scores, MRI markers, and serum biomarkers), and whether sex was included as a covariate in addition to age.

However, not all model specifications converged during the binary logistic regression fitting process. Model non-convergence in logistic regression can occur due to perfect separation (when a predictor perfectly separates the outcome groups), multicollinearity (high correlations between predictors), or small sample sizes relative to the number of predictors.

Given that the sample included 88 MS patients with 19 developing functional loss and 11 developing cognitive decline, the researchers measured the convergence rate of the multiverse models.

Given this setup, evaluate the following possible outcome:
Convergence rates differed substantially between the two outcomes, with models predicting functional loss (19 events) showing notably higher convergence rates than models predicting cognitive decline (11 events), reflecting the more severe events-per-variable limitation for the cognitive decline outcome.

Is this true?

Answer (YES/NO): NO